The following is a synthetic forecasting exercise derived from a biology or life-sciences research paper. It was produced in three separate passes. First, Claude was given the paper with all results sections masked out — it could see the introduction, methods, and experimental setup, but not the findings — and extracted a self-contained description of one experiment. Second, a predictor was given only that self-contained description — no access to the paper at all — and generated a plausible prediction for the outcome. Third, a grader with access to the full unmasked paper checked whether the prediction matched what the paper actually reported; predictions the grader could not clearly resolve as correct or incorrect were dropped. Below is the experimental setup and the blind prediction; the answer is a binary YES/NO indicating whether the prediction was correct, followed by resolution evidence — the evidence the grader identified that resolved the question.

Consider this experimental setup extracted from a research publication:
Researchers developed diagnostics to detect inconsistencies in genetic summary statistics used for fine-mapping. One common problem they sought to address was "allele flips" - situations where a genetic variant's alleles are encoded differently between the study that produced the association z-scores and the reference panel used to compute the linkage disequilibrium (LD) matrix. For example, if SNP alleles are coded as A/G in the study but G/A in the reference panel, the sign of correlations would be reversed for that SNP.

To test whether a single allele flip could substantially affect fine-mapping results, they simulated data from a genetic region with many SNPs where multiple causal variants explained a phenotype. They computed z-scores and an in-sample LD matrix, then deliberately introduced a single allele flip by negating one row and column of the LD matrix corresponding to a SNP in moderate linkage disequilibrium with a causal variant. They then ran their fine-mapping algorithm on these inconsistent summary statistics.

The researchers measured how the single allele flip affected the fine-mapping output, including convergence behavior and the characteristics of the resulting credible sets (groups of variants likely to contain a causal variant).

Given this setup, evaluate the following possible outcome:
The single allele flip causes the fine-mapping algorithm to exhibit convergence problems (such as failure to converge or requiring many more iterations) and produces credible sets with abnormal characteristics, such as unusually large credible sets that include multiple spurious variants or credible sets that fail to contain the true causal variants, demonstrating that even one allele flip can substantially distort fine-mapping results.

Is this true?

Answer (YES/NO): NO